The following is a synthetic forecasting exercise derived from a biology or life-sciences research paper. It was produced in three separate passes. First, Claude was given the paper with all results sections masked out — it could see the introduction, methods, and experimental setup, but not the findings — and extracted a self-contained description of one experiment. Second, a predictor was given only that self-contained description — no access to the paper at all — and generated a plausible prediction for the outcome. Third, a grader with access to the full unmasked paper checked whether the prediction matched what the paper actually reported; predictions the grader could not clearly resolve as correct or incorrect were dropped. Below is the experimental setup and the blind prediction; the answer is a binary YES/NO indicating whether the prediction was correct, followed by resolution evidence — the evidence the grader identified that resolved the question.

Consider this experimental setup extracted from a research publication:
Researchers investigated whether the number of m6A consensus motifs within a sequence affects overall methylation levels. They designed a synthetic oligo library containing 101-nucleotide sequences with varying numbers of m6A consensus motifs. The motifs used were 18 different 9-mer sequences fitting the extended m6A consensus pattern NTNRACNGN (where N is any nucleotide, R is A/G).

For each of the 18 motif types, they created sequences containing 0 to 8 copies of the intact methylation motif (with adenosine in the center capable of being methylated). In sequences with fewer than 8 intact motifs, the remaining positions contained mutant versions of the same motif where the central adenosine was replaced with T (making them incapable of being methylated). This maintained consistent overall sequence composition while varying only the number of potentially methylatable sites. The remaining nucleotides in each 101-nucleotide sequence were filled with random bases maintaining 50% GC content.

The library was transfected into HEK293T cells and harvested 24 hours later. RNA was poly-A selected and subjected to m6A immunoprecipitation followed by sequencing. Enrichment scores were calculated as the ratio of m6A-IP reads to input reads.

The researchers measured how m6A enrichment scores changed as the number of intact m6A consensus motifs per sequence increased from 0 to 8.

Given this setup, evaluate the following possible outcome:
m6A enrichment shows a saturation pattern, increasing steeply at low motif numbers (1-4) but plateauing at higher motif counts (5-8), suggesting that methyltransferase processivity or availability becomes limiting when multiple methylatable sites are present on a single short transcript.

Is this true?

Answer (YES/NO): NO